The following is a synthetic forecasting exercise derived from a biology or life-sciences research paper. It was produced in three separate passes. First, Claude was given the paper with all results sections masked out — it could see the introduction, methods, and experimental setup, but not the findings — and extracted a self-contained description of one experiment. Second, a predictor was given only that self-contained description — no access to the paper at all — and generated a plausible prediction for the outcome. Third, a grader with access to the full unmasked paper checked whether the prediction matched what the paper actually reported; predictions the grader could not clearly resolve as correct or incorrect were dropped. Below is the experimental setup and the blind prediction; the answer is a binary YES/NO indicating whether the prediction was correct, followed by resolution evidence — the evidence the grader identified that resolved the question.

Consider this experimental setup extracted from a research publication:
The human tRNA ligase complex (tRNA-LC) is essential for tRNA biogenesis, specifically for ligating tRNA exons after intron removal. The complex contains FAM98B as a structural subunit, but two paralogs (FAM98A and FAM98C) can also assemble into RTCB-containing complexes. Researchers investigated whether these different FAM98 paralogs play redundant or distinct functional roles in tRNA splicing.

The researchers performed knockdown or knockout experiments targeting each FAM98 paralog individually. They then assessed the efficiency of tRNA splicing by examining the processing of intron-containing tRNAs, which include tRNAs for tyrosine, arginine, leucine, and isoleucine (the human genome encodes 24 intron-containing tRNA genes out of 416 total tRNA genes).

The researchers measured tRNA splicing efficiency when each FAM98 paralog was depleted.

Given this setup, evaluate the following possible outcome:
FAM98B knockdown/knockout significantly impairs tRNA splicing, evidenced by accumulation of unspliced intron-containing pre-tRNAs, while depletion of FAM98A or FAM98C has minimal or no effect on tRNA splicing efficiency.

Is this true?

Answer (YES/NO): YES